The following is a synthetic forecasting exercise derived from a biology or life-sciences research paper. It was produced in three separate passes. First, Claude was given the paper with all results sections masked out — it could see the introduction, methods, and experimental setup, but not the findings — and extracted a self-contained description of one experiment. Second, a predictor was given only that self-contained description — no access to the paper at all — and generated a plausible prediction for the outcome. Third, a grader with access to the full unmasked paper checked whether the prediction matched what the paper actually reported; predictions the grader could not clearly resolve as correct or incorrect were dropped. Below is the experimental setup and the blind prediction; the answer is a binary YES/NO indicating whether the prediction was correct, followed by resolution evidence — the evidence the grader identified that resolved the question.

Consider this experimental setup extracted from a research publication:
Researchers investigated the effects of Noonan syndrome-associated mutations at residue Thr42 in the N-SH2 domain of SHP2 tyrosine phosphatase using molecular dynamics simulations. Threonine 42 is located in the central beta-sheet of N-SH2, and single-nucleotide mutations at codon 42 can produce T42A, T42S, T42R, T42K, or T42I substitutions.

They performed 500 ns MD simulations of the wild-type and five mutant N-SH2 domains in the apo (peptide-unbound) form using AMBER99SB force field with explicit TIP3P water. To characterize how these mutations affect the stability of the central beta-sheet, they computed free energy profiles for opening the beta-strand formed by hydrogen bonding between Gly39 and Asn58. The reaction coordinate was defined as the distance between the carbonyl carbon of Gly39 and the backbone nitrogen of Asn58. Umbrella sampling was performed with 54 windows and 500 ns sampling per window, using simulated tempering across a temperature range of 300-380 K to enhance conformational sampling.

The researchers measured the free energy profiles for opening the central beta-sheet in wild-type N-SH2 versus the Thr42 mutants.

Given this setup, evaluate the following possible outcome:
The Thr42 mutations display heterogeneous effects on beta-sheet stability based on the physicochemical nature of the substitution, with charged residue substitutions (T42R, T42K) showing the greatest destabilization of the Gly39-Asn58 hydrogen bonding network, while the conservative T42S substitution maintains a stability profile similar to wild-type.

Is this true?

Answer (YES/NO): NO